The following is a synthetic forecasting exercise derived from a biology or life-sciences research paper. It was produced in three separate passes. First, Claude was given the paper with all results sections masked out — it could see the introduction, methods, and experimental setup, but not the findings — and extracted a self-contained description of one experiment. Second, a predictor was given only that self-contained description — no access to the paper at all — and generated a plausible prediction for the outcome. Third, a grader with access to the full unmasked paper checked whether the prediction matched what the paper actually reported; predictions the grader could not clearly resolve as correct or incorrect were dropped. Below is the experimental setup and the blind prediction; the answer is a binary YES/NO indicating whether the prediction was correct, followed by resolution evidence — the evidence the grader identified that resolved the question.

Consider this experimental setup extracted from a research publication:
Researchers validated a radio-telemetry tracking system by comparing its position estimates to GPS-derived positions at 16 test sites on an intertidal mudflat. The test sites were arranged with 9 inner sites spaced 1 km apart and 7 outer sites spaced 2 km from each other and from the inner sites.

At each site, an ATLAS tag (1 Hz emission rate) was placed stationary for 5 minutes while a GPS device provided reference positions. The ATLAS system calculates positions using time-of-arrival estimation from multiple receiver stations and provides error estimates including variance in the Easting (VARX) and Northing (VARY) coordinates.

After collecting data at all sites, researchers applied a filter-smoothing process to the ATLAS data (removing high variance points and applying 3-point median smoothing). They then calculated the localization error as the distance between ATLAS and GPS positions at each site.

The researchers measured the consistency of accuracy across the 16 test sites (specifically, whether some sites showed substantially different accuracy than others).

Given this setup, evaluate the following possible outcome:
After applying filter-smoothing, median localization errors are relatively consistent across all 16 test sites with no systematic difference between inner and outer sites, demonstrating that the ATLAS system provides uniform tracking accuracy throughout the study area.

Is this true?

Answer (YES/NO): NO